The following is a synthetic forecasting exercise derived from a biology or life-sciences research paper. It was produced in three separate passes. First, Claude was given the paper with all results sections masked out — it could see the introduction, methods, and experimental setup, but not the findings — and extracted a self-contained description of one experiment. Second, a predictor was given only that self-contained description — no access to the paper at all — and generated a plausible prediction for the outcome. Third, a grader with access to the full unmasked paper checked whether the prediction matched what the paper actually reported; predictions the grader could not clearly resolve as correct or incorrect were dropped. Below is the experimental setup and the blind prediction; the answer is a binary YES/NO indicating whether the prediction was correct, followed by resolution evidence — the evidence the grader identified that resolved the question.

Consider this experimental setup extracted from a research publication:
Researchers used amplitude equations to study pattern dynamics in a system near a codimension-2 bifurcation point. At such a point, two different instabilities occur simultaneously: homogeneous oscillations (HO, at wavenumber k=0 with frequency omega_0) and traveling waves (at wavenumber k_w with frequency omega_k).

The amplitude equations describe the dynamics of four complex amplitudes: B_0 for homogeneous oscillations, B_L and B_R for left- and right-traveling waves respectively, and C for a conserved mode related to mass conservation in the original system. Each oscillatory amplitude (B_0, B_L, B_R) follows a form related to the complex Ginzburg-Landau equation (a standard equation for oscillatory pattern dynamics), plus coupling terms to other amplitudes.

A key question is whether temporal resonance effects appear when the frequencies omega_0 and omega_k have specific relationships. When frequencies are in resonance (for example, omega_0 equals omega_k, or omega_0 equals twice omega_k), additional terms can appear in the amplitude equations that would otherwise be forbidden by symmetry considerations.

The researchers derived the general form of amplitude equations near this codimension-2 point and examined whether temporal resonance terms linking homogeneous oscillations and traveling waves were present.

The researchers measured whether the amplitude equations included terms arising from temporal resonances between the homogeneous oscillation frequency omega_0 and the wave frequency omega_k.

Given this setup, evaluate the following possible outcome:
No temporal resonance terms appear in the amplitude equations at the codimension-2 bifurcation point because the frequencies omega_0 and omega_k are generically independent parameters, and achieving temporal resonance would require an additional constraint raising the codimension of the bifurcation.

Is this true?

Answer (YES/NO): NO